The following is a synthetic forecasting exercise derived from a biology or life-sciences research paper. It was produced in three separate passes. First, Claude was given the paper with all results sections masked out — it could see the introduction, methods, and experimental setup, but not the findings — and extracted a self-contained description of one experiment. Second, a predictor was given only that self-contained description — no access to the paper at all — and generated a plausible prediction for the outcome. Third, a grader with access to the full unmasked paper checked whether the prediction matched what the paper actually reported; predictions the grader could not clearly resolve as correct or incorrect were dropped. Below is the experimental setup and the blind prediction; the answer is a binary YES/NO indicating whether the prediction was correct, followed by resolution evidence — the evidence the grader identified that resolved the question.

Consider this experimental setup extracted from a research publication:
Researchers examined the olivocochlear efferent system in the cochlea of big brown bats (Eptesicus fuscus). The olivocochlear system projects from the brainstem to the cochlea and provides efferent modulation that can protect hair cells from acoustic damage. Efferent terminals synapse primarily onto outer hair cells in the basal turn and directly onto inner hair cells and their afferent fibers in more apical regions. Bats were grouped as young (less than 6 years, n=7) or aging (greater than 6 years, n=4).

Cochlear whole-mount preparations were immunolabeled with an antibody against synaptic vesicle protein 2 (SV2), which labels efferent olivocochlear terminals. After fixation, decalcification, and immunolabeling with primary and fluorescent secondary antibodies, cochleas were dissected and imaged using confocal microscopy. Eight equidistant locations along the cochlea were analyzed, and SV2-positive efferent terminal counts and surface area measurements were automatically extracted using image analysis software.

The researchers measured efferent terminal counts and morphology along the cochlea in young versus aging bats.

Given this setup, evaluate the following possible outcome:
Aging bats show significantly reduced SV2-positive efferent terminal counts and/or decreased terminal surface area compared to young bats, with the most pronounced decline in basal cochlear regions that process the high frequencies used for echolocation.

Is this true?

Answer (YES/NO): NO